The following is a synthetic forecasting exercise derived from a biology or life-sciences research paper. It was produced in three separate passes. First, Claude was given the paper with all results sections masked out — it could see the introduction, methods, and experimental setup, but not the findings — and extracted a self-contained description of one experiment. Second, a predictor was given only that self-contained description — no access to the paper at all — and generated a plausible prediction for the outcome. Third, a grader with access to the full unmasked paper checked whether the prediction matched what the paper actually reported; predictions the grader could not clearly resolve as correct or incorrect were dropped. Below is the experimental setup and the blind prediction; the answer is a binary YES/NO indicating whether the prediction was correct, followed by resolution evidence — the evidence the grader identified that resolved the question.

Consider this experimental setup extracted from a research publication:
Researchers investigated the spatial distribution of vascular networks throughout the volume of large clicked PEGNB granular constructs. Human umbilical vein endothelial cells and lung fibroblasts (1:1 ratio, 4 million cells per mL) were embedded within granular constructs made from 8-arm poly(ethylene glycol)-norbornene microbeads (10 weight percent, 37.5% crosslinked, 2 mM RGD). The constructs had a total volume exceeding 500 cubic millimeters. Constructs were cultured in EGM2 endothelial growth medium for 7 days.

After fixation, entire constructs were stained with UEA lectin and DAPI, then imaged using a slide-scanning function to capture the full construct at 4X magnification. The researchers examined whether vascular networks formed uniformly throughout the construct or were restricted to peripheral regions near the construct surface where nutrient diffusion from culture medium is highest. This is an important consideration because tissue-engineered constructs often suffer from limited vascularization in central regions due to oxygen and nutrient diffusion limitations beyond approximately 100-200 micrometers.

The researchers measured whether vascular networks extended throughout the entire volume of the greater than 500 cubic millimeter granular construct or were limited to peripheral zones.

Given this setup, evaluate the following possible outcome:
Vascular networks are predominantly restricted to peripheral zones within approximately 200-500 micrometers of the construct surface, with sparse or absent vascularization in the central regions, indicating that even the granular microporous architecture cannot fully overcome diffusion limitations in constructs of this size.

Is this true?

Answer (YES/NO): NO